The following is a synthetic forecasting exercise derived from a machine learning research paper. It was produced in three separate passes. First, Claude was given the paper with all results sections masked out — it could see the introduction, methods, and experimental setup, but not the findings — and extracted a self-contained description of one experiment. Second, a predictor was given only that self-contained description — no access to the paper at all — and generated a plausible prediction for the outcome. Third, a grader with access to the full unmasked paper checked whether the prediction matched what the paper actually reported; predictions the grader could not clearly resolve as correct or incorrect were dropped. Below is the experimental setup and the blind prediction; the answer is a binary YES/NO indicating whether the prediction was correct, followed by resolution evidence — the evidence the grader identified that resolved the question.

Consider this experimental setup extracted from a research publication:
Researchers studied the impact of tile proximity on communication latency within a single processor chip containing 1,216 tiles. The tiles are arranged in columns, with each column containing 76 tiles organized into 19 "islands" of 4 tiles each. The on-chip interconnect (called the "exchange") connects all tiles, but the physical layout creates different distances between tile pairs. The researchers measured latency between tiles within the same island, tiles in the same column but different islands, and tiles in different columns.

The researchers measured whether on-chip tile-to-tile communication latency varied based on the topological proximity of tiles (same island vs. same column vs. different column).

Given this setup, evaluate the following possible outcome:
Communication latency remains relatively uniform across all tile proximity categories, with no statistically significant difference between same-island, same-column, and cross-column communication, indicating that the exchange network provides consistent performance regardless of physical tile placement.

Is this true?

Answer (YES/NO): NO